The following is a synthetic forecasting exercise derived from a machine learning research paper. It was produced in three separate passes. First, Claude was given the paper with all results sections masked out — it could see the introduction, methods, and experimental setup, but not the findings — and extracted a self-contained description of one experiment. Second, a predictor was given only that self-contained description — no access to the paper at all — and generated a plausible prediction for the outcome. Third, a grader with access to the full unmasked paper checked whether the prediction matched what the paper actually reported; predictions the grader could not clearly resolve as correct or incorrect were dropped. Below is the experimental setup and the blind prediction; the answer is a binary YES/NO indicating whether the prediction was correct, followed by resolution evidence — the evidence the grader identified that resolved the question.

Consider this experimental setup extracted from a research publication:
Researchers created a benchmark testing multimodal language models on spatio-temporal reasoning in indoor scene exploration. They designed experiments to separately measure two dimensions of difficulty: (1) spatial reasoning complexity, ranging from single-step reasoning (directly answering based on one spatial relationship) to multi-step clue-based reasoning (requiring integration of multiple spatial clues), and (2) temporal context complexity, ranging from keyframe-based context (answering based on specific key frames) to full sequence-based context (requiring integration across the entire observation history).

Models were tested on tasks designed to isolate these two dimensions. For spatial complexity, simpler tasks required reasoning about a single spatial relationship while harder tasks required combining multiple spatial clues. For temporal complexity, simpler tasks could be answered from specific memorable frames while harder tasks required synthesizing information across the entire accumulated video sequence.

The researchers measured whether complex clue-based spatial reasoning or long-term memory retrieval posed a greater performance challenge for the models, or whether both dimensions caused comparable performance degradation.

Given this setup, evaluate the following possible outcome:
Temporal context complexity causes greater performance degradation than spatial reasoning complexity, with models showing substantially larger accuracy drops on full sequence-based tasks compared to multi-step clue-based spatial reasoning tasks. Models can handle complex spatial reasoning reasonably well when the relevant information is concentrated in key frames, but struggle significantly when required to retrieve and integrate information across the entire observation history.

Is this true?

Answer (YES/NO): NO